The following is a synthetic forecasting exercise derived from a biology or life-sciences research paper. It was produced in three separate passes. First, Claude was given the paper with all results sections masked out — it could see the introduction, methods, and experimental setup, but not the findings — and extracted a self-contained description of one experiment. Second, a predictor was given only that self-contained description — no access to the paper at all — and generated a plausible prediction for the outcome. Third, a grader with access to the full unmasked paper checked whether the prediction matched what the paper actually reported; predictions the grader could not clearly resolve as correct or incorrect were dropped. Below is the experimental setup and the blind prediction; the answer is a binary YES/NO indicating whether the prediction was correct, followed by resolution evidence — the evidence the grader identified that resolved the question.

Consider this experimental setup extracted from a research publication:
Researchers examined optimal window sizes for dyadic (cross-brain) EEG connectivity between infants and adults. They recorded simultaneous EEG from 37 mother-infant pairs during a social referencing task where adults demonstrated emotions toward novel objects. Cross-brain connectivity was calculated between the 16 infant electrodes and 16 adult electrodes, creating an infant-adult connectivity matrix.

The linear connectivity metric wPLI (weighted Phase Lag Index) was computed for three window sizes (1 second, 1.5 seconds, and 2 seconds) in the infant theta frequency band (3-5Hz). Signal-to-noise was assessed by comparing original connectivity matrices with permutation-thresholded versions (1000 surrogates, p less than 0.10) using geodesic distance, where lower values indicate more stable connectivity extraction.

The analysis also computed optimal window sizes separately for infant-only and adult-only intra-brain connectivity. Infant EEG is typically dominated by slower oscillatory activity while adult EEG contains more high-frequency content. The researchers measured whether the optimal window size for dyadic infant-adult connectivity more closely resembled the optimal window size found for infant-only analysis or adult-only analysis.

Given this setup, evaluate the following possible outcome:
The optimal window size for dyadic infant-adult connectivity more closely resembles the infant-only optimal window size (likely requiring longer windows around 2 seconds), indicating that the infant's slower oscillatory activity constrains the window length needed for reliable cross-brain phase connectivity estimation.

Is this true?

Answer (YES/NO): NO